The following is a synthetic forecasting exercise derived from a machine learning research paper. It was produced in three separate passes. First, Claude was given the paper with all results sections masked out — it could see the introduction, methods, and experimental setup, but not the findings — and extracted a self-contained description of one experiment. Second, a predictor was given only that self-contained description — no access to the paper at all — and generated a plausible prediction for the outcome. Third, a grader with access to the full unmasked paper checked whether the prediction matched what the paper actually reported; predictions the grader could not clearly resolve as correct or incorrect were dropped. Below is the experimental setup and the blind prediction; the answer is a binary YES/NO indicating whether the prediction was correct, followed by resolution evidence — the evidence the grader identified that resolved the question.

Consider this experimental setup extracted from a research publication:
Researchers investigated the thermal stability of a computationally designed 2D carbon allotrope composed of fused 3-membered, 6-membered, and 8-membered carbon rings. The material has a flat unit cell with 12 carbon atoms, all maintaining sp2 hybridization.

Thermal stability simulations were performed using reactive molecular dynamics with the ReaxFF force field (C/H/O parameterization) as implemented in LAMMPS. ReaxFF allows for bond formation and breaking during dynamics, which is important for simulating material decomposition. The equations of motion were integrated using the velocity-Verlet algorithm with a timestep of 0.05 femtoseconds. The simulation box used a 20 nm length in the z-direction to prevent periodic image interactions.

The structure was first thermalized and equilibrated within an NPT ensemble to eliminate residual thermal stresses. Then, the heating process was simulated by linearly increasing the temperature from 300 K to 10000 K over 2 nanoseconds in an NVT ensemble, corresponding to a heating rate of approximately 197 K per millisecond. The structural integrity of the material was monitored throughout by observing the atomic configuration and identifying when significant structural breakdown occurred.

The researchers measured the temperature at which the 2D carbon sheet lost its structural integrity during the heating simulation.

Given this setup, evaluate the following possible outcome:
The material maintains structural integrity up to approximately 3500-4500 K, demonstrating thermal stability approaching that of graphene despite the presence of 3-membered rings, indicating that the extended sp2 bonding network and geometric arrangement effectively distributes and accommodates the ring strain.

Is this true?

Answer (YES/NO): YES